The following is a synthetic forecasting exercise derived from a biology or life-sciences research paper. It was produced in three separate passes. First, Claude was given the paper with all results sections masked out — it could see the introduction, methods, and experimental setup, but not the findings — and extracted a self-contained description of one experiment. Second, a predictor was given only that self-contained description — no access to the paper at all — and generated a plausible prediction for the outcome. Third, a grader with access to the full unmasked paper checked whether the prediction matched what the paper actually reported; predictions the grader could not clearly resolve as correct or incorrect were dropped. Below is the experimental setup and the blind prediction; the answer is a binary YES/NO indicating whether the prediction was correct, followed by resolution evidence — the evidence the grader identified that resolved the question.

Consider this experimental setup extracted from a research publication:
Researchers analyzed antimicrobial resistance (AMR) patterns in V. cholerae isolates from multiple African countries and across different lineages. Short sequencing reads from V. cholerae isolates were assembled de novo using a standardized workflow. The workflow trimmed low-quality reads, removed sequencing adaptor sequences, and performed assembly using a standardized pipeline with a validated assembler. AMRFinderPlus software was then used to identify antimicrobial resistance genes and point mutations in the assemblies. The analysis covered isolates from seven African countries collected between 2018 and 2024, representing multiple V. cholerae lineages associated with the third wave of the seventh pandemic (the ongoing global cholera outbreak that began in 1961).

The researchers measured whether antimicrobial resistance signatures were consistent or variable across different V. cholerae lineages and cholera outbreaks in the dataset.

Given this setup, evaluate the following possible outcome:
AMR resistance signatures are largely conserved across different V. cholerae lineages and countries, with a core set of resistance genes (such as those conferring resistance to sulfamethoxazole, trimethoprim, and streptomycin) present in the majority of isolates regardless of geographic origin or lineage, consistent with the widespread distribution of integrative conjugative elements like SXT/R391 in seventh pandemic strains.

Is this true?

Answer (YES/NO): NO